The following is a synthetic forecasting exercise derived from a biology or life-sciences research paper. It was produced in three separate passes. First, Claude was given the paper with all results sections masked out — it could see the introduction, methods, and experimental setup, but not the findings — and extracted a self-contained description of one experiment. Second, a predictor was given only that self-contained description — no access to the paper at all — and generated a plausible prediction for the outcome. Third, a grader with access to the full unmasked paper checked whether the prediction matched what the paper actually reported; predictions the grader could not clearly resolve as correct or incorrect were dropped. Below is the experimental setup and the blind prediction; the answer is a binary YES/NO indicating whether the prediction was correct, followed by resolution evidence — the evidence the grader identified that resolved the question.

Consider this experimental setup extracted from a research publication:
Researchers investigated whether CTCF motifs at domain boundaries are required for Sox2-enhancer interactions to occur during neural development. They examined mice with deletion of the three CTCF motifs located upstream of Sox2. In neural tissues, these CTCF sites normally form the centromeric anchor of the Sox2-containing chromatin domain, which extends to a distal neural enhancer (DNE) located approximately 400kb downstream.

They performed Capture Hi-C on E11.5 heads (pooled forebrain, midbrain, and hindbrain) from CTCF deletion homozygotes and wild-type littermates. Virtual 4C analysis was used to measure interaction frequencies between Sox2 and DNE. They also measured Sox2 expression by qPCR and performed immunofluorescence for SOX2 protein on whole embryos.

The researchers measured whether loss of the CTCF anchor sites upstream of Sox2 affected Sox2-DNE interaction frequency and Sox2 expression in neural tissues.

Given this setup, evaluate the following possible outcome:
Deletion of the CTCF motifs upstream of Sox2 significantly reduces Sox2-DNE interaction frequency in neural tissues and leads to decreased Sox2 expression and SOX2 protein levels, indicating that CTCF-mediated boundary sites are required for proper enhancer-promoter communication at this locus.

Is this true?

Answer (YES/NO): NO